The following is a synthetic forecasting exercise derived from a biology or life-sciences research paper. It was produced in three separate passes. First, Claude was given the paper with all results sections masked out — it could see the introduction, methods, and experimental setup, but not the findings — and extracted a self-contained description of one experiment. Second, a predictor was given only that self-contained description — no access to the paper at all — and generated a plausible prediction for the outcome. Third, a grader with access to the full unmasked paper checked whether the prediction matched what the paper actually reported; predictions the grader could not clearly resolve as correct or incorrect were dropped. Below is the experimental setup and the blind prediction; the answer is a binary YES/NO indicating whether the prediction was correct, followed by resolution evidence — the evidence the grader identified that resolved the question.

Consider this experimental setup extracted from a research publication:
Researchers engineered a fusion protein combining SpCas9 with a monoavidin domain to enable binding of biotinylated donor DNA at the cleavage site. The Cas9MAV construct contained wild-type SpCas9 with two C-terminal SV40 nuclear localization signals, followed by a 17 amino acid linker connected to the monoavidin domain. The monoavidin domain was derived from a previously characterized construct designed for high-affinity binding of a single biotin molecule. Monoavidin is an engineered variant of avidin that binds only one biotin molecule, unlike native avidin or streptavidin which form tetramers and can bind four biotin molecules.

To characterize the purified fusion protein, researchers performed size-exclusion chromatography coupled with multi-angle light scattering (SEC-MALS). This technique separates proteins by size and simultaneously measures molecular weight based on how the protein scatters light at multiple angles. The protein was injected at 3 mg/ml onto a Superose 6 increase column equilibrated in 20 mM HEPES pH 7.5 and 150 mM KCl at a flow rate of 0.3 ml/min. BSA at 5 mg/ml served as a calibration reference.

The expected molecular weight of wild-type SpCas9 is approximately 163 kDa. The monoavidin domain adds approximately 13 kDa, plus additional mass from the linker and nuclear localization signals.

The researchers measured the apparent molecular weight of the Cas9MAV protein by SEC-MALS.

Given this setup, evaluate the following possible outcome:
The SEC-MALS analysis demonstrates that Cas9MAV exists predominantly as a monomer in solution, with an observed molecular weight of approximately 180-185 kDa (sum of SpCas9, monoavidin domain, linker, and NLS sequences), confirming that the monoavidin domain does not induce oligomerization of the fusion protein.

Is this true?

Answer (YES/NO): NO